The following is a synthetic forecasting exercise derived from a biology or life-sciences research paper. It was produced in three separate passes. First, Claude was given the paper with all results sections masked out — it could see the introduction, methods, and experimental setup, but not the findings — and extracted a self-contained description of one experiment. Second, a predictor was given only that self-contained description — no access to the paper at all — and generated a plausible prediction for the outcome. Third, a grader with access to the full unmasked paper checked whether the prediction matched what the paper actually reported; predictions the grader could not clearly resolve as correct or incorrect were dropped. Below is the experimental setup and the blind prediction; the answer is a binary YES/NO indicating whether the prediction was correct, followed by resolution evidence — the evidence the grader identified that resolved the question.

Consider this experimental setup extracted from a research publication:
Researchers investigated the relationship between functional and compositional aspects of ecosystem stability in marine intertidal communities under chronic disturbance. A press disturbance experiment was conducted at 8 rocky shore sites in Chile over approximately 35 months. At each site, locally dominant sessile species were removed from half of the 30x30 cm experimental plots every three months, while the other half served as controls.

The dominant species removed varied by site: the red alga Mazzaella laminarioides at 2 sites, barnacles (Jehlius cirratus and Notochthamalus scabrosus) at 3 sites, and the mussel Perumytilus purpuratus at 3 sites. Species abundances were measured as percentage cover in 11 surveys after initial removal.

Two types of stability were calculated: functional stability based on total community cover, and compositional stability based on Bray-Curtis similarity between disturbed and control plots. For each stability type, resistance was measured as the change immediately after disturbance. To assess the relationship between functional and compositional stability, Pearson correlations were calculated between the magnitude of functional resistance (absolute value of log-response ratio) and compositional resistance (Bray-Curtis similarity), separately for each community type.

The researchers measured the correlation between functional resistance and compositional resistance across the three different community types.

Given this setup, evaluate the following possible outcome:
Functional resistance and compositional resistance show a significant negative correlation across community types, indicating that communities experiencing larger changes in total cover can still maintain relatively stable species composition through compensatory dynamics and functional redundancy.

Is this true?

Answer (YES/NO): NO